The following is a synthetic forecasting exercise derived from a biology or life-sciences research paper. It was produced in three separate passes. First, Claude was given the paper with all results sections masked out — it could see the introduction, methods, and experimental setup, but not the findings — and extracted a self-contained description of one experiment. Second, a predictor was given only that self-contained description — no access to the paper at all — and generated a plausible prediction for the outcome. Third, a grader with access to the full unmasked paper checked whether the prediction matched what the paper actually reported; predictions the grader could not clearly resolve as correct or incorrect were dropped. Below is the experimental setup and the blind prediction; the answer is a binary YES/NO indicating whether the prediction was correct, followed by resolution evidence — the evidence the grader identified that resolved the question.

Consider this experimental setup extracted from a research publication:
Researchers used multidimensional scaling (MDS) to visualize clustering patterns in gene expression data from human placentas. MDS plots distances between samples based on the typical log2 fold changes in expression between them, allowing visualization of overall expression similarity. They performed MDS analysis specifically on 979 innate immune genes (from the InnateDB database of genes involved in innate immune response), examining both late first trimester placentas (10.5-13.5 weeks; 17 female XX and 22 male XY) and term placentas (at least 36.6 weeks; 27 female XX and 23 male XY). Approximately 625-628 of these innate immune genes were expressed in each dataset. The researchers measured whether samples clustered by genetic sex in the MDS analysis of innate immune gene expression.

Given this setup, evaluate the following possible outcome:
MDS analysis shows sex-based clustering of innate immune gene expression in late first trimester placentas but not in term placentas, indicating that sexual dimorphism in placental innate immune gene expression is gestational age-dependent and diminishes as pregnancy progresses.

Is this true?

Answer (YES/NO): NO